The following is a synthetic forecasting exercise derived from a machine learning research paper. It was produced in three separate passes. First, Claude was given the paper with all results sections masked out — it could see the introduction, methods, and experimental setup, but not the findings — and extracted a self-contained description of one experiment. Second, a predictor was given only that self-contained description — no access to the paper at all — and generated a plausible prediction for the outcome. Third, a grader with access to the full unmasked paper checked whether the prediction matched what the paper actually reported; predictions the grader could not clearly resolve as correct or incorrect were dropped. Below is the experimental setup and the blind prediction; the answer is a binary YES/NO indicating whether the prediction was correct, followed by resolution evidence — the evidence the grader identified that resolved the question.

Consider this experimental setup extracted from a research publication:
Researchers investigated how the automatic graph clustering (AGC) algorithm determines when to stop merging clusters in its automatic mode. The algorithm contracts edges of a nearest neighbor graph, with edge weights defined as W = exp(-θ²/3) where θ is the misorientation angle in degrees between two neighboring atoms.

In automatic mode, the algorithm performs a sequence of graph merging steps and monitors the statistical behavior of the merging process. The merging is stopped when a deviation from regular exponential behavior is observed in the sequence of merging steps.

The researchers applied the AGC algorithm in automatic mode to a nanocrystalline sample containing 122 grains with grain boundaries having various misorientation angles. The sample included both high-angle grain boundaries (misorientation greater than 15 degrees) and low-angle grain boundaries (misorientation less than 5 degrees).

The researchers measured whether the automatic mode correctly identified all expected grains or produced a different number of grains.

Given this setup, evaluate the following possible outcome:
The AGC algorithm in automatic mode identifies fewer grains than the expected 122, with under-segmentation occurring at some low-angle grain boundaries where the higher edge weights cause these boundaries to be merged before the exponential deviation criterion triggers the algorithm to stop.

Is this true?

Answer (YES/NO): YES